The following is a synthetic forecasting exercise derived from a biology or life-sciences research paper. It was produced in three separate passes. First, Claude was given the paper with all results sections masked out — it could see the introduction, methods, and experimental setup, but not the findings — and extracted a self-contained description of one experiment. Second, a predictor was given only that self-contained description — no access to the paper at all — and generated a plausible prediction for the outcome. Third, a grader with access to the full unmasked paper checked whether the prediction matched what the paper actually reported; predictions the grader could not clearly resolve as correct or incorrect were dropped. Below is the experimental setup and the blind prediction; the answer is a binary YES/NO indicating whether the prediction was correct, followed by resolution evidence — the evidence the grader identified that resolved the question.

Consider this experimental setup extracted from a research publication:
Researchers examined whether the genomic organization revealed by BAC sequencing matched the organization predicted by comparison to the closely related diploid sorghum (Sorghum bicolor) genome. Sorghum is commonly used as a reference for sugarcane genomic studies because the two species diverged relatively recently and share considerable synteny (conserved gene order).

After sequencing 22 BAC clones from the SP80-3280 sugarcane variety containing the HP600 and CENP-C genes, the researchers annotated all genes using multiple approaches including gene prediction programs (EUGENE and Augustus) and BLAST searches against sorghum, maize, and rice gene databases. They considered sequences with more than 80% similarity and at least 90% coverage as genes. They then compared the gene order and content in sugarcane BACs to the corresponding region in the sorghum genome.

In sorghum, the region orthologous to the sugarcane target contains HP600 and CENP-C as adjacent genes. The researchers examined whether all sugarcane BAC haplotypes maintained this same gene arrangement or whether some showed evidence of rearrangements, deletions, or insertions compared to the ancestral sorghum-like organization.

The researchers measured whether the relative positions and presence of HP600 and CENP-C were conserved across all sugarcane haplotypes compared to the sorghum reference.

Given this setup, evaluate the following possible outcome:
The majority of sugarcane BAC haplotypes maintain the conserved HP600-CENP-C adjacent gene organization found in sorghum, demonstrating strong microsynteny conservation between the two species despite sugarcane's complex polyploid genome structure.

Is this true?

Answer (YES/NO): NO